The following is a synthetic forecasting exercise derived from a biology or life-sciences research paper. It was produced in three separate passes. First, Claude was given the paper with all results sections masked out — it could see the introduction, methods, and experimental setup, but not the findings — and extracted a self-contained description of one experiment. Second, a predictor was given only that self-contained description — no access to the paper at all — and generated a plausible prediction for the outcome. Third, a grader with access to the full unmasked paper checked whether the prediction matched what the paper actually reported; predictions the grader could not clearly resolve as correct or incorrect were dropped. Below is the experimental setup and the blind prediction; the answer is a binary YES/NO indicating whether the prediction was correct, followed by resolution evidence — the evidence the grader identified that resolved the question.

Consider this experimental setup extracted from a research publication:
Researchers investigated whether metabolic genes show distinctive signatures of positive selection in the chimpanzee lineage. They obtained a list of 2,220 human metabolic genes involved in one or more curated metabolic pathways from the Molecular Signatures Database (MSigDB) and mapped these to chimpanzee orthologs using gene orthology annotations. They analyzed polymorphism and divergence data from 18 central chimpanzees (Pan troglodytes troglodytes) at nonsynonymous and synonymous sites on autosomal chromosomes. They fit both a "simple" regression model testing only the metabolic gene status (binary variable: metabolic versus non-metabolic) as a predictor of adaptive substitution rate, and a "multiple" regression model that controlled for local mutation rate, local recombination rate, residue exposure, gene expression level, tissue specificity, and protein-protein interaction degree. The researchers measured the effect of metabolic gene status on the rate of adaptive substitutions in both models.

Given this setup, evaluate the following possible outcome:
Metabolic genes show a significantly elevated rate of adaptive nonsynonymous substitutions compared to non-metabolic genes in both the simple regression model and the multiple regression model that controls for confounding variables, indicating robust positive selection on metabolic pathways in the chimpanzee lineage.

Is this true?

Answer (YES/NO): NO